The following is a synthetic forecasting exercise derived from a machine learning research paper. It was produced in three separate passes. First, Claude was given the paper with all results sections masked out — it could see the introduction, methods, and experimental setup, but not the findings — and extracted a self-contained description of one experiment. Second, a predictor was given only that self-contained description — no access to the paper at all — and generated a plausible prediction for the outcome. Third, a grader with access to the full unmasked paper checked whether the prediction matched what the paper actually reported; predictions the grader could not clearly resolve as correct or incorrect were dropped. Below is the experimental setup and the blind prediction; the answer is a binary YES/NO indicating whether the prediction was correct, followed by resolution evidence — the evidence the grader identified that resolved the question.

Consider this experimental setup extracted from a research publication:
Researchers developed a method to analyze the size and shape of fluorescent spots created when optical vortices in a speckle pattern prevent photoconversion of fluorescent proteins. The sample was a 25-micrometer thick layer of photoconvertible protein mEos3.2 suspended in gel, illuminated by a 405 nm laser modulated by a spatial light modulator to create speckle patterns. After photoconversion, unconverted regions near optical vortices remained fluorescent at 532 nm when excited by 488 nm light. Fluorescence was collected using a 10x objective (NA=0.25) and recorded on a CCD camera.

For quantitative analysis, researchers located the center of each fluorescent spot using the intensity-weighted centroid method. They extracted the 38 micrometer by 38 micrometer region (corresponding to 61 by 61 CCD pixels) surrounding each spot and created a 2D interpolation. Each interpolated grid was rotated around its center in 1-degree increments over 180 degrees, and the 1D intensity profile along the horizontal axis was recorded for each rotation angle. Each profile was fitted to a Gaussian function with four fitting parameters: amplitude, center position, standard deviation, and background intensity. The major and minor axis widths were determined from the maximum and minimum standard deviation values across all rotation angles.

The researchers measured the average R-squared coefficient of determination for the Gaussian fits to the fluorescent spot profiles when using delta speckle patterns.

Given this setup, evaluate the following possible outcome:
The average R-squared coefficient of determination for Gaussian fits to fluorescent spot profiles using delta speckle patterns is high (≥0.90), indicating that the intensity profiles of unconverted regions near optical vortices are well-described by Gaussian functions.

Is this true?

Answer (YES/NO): YES